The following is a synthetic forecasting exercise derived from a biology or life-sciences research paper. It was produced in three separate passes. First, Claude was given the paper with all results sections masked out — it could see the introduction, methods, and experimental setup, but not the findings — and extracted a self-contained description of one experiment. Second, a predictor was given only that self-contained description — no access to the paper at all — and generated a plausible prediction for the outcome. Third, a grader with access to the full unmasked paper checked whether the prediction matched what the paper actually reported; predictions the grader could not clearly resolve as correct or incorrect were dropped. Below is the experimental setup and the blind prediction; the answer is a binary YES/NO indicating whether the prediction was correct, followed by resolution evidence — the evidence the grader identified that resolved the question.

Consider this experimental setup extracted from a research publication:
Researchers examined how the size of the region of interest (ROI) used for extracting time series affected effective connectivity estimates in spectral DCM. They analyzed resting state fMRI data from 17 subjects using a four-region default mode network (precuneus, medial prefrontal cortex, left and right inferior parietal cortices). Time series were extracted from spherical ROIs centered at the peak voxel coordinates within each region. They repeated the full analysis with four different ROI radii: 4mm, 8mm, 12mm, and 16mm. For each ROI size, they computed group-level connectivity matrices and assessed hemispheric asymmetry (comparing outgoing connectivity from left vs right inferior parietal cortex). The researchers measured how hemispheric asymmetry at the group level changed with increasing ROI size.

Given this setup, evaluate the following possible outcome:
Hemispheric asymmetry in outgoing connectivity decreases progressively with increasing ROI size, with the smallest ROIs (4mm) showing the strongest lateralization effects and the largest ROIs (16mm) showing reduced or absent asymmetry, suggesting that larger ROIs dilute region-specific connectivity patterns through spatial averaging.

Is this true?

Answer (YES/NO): YES